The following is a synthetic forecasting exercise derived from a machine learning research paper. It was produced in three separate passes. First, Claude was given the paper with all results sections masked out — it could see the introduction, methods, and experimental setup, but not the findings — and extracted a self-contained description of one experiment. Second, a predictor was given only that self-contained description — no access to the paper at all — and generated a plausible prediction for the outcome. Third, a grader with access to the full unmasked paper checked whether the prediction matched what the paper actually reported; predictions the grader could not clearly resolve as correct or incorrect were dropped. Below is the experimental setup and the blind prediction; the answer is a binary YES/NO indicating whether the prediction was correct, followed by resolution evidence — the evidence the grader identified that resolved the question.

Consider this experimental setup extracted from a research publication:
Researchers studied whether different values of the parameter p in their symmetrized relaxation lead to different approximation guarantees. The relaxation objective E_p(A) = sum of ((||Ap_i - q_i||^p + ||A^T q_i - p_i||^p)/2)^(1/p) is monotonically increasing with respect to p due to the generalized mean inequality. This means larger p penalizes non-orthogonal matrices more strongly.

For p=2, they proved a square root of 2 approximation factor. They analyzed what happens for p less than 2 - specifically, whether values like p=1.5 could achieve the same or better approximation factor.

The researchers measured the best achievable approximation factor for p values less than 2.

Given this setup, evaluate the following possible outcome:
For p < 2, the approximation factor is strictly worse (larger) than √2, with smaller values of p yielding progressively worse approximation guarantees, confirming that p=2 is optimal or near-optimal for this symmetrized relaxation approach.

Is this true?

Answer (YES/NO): YES